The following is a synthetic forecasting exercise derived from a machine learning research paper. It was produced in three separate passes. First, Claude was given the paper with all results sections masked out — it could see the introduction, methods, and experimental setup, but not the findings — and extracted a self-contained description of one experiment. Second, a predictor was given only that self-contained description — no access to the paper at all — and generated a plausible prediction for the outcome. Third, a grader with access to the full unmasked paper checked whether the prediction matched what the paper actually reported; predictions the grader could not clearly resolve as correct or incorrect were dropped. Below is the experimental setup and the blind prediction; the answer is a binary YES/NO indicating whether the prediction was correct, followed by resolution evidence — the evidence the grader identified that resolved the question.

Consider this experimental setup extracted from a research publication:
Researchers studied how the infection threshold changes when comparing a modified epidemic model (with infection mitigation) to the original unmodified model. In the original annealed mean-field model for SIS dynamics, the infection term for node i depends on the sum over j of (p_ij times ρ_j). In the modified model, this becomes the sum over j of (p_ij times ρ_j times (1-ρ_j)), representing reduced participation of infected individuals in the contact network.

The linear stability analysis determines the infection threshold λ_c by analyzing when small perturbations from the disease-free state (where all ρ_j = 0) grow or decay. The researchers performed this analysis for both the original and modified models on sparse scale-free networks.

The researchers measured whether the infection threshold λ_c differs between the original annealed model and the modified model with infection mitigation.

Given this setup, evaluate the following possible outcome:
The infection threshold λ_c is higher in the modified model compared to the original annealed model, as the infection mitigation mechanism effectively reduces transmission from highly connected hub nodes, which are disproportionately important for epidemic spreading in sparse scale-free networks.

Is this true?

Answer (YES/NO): NO